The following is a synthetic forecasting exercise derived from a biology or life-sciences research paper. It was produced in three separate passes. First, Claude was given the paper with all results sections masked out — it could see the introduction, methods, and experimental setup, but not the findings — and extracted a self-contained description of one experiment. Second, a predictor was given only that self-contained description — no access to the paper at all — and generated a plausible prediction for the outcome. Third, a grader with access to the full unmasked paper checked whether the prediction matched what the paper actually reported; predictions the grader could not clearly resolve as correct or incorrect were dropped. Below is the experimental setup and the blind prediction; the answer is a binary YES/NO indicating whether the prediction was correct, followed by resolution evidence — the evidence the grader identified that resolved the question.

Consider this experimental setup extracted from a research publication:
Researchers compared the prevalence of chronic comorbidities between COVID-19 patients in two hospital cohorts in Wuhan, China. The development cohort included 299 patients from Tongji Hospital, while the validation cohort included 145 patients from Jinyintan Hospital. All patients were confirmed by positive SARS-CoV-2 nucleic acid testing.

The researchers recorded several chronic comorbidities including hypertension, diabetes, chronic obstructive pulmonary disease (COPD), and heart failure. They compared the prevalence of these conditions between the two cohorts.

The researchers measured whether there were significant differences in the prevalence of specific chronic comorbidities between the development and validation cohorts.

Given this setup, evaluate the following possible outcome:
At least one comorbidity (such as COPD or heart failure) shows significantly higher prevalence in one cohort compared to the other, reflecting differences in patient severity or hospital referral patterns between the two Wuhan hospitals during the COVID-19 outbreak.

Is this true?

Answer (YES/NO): YES